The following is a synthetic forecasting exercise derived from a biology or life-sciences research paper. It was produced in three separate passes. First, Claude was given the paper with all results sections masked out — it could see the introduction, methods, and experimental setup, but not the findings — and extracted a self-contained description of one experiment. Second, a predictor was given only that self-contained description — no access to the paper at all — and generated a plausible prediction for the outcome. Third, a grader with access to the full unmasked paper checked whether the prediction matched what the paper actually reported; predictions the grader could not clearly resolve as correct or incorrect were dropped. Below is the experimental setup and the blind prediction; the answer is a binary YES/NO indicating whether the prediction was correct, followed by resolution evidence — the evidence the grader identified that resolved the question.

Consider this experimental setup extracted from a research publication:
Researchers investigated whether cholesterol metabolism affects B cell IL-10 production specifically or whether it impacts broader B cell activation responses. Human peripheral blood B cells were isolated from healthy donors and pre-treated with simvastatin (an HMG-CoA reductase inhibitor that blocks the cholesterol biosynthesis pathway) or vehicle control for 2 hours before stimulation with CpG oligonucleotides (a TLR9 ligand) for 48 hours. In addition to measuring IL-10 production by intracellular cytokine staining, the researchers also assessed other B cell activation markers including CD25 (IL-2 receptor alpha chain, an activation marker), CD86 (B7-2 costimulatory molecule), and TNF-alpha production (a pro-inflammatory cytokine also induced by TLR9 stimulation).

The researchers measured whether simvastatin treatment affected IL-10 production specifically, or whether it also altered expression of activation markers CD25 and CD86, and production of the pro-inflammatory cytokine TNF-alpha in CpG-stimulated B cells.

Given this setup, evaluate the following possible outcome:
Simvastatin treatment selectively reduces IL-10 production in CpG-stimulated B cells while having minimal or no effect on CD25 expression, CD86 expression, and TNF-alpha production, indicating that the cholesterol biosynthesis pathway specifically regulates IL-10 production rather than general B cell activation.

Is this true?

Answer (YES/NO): YES